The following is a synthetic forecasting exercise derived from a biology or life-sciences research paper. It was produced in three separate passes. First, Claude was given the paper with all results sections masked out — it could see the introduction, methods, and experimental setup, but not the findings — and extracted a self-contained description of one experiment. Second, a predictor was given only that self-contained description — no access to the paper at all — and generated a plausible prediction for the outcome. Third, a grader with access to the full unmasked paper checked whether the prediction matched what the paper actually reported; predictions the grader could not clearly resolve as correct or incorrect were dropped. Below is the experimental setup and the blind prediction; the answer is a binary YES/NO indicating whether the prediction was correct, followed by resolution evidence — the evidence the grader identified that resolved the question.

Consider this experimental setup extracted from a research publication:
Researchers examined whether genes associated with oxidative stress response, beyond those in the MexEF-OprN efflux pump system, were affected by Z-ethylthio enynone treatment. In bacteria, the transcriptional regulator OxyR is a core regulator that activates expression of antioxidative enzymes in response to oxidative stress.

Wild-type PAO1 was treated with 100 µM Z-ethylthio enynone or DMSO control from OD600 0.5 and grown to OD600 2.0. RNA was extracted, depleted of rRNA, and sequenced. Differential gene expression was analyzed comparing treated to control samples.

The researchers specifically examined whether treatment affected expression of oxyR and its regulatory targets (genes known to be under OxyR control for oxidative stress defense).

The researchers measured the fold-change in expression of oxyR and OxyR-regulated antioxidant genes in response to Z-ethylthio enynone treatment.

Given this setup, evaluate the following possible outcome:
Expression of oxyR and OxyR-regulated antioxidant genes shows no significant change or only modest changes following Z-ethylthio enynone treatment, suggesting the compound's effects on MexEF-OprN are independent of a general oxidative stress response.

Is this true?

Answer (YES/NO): YES